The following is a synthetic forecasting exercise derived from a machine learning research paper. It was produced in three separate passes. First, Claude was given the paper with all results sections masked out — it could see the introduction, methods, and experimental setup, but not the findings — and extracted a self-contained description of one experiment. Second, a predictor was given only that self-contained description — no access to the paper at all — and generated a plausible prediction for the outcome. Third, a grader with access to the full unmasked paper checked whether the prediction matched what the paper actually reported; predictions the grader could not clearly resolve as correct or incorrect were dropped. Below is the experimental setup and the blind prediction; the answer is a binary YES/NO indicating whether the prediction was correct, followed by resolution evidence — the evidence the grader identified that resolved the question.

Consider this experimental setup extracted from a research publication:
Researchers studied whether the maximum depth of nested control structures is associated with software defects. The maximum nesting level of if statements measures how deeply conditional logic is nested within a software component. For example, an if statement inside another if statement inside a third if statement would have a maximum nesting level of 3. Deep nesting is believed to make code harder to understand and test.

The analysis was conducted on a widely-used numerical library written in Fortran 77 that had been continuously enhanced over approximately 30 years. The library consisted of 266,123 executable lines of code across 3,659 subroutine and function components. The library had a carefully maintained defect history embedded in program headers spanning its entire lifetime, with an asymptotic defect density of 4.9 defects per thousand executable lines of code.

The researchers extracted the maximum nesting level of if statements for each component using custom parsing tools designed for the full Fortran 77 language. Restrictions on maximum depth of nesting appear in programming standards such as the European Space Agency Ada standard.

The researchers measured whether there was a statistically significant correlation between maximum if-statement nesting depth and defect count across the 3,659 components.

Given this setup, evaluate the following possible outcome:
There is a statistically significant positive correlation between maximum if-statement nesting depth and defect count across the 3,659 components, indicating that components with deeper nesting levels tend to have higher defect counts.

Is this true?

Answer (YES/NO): NO